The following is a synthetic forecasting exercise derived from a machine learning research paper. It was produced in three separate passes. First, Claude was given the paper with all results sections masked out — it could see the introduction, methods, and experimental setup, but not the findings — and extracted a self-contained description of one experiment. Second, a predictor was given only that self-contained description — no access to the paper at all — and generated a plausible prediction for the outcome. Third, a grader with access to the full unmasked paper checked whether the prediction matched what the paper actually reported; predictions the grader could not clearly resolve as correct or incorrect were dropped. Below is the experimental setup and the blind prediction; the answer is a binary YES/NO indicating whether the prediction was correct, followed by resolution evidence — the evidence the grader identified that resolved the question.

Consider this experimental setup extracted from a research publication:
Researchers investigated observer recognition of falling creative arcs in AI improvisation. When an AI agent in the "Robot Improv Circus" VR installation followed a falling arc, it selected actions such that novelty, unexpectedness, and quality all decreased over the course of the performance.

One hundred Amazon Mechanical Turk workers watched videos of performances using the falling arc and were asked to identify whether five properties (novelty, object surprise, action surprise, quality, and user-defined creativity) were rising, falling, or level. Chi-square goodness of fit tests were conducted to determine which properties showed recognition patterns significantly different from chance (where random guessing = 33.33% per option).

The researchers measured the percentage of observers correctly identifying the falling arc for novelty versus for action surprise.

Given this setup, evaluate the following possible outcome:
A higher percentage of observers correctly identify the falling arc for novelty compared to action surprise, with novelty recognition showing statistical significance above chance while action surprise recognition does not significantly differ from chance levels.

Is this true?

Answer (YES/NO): NO